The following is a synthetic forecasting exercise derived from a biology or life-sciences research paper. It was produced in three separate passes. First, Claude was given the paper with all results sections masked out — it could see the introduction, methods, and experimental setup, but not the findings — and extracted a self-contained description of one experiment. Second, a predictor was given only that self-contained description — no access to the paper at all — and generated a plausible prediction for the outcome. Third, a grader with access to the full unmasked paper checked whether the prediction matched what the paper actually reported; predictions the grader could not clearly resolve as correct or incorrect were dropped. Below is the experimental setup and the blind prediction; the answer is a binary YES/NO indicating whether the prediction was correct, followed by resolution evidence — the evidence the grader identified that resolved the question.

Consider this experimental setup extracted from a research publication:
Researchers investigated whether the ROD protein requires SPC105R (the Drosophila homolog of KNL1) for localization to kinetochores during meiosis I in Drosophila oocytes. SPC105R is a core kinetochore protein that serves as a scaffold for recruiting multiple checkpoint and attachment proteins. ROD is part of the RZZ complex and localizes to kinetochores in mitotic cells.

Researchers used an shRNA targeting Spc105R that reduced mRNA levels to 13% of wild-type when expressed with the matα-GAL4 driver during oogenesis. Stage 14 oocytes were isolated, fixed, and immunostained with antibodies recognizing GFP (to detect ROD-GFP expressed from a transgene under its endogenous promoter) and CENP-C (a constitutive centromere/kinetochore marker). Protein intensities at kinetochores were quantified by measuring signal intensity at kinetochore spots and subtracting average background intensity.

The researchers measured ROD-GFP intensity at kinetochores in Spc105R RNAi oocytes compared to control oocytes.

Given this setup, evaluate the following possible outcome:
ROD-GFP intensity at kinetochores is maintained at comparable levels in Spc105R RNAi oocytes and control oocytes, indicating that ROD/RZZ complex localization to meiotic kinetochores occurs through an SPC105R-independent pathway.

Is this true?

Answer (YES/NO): NO